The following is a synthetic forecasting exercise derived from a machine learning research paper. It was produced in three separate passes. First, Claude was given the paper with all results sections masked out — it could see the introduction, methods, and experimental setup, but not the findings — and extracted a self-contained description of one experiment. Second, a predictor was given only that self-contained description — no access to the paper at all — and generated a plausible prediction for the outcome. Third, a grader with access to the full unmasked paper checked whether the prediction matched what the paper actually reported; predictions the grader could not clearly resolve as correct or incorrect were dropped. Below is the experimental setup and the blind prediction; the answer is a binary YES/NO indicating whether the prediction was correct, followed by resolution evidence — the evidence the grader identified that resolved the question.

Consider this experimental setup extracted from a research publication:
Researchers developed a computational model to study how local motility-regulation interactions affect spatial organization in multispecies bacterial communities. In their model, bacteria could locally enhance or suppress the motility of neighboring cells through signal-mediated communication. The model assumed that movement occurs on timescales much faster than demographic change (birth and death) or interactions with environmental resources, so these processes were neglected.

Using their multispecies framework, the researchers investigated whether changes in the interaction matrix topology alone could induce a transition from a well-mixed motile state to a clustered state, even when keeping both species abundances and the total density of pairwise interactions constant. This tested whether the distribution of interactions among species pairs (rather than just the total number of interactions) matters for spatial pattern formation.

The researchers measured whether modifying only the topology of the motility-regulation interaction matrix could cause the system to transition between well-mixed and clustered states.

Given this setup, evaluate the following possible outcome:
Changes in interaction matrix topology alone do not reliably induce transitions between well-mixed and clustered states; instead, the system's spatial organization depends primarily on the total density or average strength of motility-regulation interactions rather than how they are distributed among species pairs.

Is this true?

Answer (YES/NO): NO